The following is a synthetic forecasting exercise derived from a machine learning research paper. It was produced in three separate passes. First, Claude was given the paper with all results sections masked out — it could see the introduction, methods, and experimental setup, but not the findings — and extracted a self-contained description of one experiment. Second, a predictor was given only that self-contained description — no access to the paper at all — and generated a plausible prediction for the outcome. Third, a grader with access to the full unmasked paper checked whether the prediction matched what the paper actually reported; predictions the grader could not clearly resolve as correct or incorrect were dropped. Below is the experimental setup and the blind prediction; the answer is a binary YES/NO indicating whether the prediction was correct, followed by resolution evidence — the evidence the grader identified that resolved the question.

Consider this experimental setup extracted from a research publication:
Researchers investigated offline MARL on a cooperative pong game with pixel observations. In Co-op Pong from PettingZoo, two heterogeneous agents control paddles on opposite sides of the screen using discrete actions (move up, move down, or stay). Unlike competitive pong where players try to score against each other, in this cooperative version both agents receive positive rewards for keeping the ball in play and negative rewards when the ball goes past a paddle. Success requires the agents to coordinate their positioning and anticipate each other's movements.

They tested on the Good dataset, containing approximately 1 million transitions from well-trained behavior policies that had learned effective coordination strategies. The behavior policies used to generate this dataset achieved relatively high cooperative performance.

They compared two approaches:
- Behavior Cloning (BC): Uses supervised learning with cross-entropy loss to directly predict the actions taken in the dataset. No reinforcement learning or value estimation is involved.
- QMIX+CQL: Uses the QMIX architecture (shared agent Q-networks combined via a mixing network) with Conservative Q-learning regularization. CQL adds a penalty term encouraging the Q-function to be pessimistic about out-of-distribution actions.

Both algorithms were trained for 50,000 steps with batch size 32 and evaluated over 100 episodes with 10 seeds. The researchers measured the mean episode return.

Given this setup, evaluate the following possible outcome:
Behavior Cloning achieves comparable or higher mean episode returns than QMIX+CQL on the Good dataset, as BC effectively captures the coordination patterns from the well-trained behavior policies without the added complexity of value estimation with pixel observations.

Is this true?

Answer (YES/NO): NO